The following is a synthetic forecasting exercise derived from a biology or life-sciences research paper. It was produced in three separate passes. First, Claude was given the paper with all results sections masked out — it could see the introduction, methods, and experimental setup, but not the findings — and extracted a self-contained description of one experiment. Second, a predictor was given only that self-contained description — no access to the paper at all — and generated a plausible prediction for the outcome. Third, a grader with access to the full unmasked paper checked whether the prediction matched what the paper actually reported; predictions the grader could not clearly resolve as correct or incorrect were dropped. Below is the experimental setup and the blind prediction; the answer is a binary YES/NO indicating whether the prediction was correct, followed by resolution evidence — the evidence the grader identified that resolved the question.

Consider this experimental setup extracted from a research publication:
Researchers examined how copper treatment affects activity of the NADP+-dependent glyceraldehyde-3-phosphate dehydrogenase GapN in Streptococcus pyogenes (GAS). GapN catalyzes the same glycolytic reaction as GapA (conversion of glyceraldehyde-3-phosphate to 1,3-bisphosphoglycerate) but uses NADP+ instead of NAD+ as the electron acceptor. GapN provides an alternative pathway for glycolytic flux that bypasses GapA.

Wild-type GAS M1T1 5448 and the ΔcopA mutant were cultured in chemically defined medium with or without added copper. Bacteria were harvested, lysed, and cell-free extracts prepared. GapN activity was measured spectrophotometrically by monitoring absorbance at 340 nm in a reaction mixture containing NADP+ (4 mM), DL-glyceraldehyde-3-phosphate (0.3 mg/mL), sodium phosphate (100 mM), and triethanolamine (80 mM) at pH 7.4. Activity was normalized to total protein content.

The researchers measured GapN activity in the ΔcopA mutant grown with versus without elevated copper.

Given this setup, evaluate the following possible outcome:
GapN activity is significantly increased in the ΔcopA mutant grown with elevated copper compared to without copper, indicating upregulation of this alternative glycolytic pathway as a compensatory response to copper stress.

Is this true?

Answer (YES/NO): NO